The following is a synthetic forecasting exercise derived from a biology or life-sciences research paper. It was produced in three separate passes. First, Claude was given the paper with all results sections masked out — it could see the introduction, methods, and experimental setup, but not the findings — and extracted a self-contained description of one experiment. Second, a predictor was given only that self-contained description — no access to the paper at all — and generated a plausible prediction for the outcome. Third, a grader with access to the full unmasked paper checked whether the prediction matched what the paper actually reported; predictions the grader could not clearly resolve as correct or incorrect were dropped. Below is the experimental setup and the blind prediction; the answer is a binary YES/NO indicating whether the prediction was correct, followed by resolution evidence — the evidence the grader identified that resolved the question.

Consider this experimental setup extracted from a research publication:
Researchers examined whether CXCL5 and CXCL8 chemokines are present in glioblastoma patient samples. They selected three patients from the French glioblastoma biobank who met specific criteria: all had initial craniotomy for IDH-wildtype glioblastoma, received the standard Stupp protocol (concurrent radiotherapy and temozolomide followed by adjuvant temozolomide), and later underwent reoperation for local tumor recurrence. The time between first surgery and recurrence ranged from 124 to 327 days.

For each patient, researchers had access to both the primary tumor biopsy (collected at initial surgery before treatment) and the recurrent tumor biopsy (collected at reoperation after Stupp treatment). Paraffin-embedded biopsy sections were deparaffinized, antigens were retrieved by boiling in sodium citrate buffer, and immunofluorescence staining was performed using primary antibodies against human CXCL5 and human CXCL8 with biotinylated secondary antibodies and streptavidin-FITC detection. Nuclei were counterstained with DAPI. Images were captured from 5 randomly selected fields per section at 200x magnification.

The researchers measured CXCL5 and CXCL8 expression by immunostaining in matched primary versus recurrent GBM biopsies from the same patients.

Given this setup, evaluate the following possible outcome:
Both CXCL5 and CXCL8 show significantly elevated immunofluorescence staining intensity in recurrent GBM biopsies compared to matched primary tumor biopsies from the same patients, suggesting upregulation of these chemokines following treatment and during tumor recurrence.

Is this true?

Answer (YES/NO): NO